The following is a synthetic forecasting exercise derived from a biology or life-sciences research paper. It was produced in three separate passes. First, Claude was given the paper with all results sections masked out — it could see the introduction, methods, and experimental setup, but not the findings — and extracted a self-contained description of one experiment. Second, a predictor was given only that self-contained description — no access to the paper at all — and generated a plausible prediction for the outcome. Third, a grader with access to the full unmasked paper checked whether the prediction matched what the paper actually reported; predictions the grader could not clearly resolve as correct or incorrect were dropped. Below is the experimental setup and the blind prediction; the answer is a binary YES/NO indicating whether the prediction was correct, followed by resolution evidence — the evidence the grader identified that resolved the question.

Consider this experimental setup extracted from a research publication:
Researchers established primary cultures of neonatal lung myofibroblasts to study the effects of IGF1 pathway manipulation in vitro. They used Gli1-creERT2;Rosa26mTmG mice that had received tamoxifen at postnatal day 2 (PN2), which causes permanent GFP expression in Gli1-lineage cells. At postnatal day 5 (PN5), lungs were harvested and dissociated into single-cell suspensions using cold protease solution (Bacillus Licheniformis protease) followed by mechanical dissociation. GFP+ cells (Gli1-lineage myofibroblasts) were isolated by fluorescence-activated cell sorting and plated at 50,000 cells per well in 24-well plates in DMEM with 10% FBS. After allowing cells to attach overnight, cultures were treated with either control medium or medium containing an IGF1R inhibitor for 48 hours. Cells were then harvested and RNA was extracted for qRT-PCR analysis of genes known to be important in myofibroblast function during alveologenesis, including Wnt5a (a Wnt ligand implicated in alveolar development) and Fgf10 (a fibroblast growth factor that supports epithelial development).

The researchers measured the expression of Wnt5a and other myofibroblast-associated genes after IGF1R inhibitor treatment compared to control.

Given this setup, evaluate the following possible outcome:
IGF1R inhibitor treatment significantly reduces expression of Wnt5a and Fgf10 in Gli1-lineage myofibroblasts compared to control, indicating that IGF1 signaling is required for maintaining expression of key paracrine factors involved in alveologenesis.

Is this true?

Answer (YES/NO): YES